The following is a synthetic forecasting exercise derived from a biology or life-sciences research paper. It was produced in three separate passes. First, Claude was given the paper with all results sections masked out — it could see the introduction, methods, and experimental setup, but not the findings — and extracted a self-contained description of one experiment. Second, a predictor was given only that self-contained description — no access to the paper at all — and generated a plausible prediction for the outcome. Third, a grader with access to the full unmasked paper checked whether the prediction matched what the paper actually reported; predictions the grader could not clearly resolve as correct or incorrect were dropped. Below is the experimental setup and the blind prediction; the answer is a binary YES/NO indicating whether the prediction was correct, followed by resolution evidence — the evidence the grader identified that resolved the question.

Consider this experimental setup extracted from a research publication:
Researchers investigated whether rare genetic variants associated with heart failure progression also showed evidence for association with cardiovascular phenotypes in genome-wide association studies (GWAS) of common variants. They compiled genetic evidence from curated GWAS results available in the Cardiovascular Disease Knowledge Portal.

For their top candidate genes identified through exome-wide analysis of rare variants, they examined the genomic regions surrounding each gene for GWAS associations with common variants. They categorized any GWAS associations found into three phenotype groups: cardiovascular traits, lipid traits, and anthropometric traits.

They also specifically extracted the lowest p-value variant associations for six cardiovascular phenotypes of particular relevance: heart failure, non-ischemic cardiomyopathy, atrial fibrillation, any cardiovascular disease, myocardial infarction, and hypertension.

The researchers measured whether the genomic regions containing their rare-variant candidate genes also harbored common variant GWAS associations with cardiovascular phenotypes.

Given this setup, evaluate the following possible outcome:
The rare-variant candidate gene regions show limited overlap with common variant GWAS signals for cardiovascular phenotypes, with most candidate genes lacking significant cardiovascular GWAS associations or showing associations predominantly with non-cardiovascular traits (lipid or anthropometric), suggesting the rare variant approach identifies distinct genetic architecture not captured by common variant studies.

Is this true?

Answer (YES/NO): NO